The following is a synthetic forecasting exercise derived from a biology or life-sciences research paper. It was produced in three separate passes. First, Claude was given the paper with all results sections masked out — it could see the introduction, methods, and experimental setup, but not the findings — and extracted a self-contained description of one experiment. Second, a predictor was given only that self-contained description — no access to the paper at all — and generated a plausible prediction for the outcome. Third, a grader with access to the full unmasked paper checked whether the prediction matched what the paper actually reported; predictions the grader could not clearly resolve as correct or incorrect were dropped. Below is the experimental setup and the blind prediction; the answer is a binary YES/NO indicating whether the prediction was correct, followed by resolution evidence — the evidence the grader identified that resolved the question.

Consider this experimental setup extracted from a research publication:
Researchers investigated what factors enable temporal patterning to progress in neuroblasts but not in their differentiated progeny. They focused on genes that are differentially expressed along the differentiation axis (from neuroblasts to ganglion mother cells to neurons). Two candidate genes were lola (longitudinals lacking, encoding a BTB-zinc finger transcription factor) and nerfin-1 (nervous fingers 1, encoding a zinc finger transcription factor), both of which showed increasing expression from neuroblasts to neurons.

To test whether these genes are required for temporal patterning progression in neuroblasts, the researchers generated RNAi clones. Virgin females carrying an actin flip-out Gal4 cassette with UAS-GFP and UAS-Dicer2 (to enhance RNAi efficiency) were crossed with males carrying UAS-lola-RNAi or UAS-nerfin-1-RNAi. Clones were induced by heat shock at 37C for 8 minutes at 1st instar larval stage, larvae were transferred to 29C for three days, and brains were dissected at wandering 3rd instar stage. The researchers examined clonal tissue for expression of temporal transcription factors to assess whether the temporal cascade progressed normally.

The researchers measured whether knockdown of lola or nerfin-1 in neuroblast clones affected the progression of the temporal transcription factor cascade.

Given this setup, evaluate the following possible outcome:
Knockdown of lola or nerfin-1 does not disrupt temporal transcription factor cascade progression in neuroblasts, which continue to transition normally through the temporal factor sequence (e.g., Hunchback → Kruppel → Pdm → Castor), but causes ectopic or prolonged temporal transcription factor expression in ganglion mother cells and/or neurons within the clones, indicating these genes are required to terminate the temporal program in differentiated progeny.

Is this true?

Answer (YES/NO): NO